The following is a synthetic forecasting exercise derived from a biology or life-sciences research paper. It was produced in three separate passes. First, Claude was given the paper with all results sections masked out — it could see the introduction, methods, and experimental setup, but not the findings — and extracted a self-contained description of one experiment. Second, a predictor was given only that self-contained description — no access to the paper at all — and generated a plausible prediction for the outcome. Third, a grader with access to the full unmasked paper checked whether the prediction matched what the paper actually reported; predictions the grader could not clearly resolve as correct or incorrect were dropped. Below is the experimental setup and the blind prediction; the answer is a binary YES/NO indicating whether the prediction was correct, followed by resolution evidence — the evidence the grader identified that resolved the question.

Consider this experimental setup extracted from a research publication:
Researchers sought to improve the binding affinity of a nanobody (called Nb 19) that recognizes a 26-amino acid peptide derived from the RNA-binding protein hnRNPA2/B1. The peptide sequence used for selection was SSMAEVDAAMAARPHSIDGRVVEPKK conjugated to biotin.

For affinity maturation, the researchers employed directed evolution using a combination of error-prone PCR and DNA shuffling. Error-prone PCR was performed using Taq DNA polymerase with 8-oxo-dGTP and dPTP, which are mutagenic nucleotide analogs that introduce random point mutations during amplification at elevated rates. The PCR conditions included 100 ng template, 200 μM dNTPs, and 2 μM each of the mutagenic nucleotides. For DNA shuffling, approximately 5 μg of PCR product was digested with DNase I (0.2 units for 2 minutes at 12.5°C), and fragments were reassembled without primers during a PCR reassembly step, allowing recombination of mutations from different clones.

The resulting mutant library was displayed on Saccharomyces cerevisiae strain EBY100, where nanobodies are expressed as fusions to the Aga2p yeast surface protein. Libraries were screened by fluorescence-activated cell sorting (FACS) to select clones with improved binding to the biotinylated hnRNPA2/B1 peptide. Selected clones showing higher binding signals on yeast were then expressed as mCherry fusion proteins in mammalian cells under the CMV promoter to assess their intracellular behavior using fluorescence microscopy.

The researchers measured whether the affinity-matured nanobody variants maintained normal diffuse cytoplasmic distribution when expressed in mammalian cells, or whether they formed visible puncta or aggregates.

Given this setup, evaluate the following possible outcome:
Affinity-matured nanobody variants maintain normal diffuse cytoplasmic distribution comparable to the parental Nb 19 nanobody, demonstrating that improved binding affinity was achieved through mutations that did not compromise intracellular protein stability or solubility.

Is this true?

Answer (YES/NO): NO